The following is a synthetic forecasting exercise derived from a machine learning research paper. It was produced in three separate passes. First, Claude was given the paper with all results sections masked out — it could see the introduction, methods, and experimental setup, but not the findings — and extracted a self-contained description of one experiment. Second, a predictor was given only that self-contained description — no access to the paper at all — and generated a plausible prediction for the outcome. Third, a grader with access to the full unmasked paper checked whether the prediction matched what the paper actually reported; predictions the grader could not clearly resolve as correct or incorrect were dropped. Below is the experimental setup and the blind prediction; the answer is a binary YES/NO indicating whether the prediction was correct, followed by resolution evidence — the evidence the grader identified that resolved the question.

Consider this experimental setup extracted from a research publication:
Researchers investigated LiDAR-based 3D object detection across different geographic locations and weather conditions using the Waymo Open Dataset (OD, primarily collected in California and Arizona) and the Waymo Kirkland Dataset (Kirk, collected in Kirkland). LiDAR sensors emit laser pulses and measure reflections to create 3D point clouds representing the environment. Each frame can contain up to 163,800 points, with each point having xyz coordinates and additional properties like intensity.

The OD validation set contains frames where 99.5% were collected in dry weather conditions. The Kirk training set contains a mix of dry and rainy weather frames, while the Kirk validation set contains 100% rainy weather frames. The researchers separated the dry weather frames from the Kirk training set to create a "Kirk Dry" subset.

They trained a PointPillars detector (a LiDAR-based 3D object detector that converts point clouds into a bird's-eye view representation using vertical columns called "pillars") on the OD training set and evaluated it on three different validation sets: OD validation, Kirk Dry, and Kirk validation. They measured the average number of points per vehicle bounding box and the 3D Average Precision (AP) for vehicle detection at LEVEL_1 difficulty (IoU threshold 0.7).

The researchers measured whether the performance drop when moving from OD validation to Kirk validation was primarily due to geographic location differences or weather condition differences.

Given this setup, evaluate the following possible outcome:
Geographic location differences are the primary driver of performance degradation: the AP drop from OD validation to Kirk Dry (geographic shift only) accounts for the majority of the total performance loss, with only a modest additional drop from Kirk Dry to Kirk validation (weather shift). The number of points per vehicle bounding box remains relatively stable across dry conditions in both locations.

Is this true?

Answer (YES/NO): NO